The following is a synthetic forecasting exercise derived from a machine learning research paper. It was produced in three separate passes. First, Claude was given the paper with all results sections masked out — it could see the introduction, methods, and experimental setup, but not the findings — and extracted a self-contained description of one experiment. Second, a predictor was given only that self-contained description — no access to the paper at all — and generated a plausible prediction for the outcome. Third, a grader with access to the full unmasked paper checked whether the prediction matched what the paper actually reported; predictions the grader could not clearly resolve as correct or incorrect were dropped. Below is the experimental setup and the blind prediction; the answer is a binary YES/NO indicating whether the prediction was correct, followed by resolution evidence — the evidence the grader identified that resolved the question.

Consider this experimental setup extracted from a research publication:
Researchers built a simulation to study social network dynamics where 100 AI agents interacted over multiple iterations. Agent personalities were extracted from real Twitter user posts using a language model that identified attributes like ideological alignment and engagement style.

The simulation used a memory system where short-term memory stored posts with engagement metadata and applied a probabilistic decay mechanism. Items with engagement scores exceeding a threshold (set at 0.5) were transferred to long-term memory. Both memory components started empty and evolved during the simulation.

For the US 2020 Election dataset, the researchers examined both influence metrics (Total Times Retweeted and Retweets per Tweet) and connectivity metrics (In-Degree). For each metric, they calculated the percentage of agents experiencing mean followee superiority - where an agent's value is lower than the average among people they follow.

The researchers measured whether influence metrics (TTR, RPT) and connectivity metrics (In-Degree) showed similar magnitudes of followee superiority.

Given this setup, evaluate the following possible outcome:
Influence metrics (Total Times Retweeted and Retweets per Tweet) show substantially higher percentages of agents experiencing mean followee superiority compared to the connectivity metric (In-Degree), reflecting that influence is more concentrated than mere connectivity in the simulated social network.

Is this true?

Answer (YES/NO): NO